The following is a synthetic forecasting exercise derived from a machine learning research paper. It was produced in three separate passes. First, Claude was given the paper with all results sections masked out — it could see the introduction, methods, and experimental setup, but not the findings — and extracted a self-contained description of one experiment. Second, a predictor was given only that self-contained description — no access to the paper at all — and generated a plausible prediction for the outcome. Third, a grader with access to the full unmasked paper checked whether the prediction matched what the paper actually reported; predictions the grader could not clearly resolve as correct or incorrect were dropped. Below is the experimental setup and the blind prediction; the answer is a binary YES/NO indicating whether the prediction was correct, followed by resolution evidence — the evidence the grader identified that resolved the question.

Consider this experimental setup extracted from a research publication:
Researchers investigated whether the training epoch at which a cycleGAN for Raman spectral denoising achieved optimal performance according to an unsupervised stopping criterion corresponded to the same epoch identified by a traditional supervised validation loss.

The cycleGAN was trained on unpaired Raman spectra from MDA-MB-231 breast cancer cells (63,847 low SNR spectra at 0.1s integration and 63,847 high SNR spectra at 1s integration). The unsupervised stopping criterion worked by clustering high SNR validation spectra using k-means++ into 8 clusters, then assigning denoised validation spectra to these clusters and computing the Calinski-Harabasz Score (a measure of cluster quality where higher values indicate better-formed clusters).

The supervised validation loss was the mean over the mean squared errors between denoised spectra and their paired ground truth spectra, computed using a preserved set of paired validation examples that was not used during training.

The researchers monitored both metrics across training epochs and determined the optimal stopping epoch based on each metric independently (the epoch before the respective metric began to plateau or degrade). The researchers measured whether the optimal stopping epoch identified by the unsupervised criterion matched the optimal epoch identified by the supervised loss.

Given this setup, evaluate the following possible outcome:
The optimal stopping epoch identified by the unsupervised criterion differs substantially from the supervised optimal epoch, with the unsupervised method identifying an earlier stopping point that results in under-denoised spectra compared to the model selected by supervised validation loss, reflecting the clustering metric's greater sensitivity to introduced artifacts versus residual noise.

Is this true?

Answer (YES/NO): NO